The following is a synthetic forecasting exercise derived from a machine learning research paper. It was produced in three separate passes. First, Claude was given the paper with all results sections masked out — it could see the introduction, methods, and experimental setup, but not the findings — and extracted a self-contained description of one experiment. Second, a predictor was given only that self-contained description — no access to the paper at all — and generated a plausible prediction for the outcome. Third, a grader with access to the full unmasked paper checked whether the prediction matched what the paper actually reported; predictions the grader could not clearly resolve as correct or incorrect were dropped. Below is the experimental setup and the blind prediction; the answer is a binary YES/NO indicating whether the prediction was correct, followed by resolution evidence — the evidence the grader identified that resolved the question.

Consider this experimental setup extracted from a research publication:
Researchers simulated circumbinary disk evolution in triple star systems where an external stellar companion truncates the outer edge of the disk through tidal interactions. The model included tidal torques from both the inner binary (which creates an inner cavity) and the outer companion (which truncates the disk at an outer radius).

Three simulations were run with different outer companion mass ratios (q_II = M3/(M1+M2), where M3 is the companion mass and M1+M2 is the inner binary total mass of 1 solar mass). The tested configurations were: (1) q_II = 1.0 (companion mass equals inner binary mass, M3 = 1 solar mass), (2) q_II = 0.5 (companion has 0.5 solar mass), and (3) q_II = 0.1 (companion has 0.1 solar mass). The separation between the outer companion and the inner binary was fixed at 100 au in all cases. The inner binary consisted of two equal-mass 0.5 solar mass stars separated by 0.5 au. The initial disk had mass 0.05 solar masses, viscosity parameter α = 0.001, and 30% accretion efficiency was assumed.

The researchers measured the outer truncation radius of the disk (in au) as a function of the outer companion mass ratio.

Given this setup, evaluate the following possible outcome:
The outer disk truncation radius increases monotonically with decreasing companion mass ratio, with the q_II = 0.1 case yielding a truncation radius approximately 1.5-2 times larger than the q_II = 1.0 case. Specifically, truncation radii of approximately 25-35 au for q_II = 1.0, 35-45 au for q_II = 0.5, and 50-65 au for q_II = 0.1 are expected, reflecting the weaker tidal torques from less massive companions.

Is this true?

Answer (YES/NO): YES